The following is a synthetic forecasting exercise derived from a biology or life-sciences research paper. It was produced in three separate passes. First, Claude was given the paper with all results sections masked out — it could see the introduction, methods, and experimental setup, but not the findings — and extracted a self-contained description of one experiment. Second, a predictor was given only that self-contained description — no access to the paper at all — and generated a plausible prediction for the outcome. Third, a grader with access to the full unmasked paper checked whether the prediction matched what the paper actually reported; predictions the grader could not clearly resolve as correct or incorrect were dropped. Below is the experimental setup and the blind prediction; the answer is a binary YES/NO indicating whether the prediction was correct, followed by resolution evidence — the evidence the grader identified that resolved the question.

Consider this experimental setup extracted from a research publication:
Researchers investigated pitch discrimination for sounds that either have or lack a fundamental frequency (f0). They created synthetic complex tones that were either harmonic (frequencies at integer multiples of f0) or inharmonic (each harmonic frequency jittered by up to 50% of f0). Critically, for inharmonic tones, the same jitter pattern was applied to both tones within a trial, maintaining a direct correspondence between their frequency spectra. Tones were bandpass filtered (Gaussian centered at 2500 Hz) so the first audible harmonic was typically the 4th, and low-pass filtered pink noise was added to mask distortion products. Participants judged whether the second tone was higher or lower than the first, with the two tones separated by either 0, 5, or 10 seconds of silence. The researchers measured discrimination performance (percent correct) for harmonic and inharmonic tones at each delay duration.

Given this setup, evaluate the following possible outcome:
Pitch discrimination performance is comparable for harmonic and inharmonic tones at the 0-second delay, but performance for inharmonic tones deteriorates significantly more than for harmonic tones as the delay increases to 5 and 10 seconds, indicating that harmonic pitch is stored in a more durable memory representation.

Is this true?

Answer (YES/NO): YES